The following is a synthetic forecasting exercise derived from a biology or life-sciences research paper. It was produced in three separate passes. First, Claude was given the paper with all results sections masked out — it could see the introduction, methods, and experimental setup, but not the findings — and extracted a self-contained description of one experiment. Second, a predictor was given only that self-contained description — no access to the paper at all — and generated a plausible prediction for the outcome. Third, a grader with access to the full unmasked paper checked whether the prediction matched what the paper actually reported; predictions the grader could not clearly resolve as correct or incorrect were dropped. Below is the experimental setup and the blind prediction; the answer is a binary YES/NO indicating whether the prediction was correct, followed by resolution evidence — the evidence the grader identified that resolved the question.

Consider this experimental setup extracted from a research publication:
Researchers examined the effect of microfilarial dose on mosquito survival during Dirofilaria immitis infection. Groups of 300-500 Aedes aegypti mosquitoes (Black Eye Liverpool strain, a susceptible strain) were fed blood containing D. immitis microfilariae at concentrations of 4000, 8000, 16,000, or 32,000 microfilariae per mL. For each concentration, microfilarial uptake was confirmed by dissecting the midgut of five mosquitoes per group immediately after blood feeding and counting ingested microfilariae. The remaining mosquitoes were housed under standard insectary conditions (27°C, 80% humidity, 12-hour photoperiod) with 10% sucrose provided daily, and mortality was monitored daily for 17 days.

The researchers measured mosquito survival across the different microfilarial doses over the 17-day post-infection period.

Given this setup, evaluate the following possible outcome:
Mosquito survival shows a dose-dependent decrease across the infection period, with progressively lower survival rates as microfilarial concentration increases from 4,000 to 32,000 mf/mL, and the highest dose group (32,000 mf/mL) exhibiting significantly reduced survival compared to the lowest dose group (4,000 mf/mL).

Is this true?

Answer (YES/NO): YES